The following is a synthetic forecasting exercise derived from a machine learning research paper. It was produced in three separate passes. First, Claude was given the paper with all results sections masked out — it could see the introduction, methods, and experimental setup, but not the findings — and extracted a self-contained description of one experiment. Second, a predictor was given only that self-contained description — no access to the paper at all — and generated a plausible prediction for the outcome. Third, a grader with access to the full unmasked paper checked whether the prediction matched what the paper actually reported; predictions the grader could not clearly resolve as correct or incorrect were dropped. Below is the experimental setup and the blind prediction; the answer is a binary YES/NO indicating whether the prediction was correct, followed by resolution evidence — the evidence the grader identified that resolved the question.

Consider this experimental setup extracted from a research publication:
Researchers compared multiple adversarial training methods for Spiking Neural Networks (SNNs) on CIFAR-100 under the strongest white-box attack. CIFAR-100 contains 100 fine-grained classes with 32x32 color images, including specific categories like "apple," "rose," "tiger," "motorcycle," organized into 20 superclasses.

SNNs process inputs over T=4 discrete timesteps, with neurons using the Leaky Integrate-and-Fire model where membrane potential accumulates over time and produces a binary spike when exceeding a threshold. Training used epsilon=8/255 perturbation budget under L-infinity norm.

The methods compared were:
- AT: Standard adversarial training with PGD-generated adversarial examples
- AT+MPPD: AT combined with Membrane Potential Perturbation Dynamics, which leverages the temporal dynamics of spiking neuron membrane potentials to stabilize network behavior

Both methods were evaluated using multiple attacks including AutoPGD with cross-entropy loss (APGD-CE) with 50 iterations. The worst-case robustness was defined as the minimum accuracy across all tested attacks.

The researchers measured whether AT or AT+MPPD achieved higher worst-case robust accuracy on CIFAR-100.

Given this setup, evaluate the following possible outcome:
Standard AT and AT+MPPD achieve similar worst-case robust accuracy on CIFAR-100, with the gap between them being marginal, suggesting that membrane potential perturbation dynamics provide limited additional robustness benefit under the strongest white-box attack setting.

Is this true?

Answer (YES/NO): YES